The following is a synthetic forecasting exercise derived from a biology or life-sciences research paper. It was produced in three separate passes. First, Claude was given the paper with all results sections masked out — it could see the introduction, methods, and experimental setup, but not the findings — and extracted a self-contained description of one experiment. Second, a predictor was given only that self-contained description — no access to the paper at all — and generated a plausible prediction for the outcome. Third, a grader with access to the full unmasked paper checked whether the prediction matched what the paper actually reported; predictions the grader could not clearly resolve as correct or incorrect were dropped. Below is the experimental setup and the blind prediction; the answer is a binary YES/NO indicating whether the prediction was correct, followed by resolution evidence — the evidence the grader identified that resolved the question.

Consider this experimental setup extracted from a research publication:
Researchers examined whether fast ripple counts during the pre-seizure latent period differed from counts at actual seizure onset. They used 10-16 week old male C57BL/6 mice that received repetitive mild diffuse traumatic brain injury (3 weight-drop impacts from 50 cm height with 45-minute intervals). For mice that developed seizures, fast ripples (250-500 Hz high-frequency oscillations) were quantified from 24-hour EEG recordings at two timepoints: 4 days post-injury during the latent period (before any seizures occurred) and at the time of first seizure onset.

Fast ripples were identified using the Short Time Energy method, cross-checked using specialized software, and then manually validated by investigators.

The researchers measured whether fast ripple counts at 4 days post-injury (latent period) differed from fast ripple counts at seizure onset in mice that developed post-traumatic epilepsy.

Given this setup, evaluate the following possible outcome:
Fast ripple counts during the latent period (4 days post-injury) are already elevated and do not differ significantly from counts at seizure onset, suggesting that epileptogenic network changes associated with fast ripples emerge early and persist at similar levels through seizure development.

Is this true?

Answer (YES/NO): YES